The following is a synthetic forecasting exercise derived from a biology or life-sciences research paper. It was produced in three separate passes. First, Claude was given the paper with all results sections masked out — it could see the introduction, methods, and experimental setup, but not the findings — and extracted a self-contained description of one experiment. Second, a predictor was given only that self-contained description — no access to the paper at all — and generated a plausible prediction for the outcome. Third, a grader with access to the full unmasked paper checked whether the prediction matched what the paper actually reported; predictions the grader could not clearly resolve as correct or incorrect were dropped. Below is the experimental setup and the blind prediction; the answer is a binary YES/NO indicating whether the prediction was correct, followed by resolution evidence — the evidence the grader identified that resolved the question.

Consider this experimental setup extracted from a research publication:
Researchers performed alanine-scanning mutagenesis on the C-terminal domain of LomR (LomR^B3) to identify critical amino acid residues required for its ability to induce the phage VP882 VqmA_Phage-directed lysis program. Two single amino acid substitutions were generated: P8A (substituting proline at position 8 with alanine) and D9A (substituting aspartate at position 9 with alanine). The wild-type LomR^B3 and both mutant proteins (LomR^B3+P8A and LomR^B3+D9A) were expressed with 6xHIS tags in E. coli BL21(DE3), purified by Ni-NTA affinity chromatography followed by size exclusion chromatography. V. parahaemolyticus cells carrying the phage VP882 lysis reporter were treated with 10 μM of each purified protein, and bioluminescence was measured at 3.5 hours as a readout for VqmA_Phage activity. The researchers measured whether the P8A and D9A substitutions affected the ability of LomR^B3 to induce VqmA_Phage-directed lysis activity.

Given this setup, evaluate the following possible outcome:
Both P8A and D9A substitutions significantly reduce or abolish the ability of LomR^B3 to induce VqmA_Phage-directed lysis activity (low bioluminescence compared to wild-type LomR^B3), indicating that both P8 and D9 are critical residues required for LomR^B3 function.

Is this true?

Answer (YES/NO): YES